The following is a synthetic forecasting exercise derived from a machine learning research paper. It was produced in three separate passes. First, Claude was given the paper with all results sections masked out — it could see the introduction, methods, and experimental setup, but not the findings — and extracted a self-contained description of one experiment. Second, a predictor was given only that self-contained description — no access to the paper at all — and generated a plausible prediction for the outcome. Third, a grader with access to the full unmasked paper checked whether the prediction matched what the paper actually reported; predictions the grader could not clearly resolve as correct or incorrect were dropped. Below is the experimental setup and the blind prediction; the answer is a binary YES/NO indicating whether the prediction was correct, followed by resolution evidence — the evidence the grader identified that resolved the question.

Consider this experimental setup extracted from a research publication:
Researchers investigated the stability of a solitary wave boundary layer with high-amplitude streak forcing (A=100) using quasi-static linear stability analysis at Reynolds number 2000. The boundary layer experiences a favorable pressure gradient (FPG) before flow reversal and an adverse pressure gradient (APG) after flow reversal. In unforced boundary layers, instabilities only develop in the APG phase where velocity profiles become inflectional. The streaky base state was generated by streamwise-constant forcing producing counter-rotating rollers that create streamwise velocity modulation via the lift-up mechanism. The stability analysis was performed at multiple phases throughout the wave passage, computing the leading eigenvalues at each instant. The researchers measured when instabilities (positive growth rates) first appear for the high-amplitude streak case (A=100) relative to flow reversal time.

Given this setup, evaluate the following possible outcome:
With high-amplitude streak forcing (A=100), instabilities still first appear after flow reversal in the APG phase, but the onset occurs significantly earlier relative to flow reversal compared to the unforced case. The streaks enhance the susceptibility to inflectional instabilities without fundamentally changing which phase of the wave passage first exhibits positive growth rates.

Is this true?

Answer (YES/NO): NO